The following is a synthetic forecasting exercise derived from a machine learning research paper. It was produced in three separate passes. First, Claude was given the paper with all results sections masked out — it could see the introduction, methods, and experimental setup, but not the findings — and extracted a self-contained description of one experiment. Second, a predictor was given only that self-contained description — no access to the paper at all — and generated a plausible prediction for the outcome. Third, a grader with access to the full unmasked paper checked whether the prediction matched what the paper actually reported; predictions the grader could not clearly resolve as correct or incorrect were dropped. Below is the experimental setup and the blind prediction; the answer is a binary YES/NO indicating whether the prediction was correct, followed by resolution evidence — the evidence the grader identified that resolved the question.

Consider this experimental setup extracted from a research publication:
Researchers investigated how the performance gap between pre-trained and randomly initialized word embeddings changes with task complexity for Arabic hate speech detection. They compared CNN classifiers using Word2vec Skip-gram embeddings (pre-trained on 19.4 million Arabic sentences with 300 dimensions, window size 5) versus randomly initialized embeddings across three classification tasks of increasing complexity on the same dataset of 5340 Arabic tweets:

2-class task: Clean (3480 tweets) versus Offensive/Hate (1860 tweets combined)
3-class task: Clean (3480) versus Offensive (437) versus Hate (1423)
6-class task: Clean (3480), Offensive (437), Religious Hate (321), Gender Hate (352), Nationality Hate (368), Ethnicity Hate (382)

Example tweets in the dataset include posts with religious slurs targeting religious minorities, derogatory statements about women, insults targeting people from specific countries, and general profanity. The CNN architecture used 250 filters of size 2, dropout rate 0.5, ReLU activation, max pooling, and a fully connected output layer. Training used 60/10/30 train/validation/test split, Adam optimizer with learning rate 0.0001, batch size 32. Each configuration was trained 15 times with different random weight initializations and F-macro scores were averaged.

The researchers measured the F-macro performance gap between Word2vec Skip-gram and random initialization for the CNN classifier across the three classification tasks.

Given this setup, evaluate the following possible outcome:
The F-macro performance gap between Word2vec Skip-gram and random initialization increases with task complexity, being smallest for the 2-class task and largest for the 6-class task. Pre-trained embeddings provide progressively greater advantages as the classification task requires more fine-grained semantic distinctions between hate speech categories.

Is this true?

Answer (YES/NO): YES